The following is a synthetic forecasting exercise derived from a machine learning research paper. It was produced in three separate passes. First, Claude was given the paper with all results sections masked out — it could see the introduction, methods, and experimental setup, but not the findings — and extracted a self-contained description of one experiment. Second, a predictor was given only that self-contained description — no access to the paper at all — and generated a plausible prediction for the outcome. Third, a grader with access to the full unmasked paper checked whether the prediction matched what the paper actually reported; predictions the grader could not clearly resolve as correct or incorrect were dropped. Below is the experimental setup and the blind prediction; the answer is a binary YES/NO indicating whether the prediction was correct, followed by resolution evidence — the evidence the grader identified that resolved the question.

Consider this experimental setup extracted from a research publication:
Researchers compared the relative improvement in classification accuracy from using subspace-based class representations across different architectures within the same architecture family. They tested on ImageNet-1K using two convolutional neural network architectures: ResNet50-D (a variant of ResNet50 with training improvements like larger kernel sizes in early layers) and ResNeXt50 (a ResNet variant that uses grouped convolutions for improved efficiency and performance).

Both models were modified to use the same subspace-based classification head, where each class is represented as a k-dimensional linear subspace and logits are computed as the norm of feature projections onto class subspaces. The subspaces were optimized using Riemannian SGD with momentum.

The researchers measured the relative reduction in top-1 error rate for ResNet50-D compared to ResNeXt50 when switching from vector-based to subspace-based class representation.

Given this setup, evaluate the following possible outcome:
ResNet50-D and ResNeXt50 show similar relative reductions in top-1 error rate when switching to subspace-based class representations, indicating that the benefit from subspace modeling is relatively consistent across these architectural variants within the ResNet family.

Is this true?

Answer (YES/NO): NO